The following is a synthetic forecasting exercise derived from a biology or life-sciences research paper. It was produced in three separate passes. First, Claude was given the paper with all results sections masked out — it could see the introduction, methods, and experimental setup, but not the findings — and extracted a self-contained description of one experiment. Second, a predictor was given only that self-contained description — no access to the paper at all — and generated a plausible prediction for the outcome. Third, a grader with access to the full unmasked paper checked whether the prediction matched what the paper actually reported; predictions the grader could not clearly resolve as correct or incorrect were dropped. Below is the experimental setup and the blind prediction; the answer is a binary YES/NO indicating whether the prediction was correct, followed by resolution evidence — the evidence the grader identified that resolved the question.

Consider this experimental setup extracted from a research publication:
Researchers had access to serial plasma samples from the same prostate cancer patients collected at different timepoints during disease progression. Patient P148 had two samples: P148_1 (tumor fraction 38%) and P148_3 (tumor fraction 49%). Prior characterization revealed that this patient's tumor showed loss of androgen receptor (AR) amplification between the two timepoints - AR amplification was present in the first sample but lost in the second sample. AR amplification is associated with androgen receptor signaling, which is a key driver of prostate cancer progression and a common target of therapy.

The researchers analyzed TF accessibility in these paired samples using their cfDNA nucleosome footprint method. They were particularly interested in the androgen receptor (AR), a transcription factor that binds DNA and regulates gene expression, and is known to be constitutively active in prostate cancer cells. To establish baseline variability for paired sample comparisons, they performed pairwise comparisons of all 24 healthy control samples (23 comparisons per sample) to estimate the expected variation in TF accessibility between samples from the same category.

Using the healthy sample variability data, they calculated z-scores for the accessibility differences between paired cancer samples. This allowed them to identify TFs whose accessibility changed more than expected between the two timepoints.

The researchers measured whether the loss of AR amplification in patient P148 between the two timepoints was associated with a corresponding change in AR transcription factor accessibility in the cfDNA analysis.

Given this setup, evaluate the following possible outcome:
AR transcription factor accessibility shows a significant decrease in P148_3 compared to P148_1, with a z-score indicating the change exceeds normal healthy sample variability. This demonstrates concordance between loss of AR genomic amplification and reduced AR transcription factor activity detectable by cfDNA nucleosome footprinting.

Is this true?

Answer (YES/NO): YES